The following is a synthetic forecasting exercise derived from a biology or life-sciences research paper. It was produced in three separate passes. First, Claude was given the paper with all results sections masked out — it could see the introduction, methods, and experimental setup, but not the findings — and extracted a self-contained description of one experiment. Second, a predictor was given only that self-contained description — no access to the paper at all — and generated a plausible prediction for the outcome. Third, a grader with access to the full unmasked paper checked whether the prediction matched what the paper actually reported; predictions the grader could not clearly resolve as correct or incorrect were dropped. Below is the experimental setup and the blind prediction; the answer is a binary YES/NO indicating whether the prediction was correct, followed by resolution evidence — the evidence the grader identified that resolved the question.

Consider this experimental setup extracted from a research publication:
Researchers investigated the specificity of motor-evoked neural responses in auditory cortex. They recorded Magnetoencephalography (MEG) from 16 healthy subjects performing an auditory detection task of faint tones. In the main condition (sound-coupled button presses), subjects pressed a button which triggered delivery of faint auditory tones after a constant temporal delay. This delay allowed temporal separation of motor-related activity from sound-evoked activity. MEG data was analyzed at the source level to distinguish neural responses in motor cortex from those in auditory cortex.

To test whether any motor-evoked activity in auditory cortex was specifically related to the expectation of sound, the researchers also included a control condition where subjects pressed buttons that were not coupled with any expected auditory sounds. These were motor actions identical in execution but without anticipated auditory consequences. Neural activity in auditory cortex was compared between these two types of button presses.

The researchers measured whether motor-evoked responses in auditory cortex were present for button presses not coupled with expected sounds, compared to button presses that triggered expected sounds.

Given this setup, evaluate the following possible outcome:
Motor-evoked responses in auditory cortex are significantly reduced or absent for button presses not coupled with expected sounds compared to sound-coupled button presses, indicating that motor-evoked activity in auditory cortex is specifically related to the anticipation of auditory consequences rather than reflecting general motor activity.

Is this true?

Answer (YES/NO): YES